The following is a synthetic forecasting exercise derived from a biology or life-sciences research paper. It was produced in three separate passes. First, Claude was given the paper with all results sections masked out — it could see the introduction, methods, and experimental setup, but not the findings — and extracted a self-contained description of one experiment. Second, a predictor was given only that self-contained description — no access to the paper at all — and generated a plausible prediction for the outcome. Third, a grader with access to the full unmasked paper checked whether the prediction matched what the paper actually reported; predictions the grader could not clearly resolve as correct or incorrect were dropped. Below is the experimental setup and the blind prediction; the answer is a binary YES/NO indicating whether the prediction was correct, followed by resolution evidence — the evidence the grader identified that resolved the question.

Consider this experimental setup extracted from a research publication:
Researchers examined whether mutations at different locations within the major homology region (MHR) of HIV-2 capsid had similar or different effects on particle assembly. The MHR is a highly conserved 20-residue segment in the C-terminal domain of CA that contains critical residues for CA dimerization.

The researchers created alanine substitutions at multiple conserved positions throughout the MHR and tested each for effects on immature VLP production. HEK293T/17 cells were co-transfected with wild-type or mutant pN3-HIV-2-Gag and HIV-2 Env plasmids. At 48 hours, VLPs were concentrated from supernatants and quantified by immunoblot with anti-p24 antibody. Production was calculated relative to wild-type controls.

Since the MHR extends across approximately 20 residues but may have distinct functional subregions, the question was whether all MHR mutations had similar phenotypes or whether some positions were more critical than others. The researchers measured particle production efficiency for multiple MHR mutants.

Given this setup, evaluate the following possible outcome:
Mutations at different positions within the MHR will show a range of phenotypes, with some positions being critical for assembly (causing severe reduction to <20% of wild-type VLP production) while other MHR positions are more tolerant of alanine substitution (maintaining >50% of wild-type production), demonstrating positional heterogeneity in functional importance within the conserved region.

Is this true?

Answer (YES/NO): NO